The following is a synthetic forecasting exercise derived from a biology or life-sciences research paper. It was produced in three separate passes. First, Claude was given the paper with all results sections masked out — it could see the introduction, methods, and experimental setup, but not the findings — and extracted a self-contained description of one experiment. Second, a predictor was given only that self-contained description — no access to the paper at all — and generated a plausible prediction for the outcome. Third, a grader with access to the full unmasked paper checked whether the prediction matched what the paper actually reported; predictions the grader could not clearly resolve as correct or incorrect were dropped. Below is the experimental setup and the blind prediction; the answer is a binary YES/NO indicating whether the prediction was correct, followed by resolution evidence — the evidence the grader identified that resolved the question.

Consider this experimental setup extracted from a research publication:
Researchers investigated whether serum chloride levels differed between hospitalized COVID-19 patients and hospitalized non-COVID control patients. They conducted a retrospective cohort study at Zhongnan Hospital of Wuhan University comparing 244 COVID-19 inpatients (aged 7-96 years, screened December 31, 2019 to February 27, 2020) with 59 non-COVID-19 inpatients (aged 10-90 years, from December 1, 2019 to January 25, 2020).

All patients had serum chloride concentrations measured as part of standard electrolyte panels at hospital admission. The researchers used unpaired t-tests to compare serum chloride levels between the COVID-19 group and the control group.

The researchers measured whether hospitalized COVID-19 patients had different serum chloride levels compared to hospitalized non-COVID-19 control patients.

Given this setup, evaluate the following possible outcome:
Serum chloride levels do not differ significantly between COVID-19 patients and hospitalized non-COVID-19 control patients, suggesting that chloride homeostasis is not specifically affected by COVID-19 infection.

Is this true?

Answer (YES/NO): YES